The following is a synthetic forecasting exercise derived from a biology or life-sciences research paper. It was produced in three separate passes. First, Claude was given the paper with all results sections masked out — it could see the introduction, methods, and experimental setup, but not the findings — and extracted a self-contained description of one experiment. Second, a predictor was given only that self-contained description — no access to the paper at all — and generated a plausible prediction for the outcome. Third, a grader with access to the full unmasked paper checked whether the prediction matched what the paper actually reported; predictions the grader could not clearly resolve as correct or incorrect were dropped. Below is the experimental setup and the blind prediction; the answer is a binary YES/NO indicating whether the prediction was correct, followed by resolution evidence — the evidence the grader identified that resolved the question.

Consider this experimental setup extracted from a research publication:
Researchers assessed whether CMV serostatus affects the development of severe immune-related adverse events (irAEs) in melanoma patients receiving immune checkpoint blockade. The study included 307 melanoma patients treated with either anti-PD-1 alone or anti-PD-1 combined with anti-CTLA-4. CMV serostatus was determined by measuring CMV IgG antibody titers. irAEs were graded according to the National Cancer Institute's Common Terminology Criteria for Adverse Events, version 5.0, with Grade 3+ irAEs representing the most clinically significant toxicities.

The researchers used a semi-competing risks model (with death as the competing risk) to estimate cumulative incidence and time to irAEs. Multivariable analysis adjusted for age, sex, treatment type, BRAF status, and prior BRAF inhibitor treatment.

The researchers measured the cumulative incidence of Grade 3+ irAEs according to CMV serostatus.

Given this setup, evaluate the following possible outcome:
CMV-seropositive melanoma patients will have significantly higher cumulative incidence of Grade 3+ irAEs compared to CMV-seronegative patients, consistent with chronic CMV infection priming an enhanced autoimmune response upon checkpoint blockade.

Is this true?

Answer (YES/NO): NO